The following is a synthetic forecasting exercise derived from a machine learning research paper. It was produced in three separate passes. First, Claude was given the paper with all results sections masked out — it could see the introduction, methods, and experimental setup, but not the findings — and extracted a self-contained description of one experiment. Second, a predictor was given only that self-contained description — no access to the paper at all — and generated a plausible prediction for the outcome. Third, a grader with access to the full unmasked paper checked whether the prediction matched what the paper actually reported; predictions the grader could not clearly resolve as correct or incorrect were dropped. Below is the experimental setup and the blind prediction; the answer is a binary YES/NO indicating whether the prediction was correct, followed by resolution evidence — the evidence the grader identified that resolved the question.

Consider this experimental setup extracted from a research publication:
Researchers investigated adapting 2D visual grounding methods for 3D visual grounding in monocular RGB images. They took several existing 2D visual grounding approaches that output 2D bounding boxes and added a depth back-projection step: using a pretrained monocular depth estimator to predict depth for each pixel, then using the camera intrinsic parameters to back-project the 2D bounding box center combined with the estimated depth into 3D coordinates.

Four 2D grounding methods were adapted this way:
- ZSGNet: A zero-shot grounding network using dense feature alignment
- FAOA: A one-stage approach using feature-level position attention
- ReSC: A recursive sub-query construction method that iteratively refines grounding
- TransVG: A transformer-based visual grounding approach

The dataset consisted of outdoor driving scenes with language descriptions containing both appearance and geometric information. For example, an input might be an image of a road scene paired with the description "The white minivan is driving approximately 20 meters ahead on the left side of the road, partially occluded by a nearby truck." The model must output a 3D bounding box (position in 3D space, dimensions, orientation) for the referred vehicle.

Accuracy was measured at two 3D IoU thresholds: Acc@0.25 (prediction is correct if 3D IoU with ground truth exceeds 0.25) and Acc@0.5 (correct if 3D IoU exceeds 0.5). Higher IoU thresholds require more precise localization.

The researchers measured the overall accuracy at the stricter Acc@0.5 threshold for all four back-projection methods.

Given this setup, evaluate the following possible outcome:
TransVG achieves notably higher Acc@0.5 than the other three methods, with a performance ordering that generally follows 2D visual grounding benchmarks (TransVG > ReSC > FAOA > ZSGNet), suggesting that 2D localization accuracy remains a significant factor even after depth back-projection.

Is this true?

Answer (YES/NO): YES